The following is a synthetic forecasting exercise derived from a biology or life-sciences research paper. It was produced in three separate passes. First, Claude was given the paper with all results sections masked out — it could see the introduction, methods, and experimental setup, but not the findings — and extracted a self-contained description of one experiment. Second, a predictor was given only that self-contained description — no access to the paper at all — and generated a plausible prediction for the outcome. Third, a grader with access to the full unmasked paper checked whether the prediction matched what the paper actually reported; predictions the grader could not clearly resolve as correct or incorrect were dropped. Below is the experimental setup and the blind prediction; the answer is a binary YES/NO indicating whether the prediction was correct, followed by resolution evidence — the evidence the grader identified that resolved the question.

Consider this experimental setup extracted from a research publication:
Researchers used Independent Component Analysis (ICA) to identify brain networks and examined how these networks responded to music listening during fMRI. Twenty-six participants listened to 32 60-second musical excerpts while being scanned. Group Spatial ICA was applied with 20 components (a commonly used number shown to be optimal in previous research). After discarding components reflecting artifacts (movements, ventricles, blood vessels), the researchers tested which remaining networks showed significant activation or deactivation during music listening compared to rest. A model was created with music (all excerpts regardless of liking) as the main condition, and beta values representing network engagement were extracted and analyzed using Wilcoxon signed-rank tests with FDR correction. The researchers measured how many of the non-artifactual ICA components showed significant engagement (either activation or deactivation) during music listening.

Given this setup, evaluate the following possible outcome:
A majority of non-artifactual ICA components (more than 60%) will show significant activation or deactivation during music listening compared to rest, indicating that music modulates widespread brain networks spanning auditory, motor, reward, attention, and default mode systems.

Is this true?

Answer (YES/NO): YES